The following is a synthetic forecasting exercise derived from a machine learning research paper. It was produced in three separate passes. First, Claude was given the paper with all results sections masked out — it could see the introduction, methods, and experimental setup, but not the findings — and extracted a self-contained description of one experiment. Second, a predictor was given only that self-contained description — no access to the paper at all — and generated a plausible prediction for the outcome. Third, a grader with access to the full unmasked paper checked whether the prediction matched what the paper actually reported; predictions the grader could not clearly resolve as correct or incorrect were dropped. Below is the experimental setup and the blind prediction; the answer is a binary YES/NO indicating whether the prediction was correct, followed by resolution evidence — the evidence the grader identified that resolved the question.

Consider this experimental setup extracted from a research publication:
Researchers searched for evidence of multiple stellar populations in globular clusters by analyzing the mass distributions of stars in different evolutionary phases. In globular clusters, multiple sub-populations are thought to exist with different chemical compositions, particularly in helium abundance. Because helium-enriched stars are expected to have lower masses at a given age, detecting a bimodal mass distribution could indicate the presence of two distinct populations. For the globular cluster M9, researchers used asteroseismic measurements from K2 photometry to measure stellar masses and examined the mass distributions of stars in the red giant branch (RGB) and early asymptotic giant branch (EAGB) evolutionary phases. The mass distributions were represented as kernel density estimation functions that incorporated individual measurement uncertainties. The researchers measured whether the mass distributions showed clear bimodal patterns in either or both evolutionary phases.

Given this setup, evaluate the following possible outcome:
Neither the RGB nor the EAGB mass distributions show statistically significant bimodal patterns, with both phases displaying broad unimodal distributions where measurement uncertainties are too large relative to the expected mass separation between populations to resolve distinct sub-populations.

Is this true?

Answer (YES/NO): NO